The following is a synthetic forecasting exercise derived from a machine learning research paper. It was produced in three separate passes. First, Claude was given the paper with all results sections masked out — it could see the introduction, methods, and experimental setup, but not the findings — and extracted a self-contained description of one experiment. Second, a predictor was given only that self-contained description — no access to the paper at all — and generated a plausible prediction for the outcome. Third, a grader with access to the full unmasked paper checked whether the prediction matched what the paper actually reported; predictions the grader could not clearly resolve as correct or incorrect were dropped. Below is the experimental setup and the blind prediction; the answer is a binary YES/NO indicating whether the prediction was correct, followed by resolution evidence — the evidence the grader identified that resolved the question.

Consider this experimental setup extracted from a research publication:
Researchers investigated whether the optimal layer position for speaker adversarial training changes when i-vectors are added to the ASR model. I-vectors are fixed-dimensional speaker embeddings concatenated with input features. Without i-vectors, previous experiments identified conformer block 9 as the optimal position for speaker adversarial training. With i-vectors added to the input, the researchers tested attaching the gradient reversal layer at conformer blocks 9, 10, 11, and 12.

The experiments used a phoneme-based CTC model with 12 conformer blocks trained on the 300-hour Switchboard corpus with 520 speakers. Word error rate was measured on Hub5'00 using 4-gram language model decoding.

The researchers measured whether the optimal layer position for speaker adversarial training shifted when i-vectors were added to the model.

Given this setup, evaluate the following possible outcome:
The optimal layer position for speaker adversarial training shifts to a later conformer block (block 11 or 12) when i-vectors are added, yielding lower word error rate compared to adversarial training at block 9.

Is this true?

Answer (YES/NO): NO